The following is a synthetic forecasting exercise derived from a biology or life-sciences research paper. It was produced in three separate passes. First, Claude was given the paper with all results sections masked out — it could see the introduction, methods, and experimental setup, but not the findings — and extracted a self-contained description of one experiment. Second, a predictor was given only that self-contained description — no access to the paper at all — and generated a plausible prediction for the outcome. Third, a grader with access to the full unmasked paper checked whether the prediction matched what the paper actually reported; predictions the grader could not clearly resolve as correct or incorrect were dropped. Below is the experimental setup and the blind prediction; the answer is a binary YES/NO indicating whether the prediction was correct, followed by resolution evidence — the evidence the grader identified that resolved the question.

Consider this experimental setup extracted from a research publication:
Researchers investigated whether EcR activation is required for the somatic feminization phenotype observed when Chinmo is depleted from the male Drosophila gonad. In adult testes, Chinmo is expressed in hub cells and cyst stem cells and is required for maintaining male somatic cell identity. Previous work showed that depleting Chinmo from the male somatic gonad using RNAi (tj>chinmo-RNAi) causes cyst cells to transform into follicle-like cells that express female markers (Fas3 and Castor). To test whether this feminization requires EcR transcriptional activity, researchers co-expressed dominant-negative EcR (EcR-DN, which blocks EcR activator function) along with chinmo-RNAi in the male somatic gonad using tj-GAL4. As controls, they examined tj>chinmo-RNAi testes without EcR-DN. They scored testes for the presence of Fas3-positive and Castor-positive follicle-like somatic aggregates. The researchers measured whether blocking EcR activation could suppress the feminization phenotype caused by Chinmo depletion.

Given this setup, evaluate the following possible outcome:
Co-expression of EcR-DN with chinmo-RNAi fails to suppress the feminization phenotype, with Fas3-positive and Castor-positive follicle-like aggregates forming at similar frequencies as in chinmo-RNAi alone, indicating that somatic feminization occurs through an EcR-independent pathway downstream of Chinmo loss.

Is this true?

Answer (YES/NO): NO